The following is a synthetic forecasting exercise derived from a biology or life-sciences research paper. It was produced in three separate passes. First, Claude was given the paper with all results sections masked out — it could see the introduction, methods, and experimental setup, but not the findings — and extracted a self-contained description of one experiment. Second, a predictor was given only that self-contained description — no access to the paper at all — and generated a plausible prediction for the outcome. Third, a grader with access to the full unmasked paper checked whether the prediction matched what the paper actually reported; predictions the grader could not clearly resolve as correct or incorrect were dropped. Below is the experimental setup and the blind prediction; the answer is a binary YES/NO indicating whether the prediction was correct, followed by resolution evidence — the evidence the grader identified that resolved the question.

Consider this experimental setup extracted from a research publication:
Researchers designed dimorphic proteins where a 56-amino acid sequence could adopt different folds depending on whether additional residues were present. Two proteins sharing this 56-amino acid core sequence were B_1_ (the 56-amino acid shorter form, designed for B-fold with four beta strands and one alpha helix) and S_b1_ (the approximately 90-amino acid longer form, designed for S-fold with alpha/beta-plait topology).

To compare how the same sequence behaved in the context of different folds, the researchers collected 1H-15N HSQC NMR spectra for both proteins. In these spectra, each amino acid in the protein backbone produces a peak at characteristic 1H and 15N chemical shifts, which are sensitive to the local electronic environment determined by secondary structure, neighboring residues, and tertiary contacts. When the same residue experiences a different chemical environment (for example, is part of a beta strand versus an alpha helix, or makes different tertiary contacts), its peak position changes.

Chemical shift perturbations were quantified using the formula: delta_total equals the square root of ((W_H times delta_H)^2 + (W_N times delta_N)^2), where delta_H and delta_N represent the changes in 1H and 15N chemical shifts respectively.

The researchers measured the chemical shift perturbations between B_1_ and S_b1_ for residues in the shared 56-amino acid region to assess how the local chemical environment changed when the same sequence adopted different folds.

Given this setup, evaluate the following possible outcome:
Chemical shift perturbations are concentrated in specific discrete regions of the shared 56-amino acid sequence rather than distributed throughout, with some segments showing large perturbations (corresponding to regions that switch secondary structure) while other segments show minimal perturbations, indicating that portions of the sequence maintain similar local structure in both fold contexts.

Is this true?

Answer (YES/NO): NO